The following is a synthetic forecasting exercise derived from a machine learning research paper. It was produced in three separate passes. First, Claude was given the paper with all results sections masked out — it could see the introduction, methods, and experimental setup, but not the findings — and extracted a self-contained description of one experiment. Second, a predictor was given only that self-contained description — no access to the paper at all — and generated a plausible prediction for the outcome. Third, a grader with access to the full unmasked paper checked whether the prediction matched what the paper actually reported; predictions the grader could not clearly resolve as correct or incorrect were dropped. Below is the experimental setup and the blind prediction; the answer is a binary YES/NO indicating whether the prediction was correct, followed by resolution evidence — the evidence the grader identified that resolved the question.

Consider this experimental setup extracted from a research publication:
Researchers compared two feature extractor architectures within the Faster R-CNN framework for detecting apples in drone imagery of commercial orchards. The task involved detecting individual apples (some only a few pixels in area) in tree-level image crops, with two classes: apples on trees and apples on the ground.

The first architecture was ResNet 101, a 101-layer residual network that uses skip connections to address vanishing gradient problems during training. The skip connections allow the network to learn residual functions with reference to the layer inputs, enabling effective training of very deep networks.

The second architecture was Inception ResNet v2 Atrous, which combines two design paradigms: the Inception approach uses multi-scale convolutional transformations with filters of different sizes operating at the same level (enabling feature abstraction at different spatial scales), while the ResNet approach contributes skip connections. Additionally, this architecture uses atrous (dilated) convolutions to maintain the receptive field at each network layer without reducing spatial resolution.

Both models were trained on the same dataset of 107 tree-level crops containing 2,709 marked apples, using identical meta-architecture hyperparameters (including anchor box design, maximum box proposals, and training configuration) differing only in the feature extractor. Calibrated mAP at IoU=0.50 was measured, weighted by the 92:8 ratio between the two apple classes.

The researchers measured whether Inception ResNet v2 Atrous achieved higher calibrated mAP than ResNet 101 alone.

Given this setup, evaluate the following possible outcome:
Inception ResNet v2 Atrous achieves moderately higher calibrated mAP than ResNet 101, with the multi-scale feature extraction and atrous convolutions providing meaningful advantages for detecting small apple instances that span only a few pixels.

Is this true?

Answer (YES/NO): NO